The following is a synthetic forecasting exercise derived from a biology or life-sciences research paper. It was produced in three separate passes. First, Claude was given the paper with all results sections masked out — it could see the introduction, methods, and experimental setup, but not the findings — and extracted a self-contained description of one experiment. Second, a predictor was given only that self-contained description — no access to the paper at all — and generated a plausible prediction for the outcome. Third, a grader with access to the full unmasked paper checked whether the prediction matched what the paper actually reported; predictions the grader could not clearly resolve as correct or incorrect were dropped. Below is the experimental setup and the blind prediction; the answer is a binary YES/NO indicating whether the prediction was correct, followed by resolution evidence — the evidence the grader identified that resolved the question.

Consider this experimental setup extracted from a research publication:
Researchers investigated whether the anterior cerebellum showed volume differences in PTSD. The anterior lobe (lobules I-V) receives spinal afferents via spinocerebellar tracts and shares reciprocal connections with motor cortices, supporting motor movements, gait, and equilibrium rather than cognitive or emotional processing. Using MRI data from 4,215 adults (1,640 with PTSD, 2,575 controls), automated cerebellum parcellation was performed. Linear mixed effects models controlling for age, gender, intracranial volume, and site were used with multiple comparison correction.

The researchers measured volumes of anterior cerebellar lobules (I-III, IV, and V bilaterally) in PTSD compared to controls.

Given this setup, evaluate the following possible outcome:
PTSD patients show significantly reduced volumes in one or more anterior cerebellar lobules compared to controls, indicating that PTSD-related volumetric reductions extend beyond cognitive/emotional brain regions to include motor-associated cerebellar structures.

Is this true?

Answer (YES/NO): YES